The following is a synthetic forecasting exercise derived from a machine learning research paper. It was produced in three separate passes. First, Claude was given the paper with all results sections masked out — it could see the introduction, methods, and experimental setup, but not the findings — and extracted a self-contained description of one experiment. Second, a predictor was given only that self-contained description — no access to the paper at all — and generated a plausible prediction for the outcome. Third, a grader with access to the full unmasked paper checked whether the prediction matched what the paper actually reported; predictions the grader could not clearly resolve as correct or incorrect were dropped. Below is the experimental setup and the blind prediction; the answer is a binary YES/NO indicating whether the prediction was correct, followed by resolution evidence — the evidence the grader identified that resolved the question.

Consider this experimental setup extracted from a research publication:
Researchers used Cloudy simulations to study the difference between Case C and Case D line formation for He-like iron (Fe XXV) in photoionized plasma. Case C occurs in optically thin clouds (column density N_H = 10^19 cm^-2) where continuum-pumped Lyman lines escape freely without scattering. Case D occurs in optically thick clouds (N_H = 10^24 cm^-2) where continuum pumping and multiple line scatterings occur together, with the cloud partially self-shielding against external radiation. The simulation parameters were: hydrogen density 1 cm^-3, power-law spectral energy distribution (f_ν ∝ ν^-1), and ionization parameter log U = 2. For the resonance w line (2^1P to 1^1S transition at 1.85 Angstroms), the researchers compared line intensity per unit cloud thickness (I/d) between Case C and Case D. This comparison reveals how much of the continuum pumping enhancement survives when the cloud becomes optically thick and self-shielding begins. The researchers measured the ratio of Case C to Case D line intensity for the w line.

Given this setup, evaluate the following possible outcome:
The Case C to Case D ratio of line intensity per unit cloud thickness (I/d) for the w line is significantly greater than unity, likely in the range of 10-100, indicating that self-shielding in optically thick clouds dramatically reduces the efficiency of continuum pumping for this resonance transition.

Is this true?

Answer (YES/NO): YES